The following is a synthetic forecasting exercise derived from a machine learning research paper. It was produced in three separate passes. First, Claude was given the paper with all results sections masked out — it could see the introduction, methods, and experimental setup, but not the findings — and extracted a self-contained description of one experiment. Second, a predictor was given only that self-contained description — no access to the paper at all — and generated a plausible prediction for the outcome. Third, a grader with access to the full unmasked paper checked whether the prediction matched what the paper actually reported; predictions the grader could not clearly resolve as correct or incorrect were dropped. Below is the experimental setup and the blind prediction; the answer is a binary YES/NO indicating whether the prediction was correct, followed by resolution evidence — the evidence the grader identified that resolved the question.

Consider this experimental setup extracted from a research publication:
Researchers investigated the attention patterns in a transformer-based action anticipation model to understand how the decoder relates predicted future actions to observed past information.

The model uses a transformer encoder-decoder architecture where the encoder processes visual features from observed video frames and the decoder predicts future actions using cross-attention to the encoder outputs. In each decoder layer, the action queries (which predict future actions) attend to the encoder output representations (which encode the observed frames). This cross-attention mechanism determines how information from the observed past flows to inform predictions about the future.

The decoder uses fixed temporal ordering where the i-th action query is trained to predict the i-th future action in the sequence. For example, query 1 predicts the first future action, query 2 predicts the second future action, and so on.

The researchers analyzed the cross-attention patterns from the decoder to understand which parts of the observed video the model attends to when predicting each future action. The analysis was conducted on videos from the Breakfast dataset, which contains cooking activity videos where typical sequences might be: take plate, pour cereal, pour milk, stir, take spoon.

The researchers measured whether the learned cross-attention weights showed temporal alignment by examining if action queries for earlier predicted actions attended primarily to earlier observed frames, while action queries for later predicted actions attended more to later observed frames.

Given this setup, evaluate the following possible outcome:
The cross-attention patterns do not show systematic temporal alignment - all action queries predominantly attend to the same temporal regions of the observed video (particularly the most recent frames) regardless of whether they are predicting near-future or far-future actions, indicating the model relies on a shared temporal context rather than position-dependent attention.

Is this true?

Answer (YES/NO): YES